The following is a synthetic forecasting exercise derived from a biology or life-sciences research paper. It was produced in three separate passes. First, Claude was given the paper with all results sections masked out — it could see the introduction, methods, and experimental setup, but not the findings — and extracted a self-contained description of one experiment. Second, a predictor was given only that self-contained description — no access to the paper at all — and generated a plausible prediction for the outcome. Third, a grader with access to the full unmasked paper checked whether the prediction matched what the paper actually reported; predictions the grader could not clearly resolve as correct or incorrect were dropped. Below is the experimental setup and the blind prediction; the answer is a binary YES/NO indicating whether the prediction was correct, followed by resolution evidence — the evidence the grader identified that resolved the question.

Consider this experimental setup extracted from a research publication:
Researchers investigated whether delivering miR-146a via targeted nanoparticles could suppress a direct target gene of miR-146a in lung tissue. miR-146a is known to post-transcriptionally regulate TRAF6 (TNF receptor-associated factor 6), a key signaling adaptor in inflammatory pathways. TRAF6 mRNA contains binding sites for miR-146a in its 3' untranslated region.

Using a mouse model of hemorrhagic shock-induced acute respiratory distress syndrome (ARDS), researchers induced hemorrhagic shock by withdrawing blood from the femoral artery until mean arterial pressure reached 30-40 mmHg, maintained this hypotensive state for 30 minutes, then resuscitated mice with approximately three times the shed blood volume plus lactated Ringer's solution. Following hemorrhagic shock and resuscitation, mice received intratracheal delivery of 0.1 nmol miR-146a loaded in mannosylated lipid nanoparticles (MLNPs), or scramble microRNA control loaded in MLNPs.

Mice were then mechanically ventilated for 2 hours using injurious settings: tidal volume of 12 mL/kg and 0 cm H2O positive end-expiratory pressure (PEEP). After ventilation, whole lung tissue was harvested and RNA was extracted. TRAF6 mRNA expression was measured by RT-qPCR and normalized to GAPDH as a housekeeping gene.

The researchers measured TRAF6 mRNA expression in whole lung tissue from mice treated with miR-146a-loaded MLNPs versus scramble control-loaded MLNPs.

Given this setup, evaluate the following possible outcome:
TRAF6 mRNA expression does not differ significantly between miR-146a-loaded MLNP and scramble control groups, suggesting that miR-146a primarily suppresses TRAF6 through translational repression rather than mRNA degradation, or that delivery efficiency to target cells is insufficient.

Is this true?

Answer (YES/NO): NO